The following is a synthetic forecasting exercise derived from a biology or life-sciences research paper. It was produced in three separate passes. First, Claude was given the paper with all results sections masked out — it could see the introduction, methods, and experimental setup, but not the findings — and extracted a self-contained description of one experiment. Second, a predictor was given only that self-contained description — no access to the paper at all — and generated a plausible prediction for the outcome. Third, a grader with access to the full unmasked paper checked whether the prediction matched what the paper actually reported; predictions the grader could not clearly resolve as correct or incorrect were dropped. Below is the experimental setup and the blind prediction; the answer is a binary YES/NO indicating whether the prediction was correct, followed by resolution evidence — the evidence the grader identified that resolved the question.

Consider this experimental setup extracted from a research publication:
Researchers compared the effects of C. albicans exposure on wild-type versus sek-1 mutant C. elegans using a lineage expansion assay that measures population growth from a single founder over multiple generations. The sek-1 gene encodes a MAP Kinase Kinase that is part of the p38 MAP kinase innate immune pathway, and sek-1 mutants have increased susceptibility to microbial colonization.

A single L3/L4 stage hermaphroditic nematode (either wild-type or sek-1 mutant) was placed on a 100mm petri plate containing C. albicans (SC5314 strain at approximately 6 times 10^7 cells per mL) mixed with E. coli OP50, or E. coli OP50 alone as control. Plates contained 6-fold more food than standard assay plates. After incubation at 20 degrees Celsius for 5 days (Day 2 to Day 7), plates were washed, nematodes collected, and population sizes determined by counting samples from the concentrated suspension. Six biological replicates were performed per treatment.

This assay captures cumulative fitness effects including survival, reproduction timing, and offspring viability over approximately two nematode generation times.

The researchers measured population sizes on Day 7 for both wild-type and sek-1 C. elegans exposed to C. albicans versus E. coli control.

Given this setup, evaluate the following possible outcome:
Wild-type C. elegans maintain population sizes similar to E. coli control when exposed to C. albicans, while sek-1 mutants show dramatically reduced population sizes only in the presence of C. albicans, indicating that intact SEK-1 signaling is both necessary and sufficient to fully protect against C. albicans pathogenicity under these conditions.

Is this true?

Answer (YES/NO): NO